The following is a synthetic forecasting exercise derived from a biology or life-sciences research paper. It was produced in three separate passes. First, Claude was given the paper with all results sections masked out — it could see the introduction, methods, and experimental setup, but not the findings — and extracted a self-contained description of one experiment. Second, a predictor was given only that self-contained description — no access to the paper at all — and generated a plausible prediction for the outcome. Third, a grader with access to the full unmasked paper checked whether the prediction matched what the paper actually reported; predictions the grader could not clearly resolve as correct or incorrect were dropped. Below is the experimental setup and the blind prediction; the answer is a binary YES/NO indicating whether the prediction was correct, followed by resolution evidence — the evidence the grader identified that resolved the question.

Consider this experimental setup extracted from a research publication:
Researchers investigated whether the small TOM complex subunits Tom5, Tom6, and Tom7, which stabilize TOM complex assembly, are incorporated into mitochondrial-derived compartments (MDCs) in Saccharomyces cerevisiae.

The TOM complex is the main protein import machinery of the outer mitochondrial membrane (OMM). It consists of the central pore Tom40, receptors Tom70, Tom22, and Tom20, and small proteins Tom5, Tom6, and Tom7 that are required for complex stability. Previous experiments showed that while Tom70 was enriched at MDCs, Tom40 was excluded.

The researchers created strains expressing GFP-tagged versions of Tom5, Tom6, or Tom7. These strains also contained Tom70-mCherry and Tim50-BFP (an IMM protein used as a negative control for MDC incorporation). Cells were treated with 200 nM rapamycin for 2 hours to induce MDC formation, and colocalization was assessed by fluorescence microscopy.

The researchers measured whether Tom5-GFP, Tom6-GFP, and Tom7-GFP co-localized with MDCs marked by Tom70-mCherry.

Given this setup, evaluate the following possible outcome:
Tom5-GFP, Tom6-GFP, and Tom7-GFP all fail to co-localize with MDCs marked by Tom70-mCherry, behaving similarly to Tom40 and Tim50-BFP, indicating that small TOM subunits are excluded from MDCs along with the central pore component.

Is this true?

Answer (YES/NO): NO